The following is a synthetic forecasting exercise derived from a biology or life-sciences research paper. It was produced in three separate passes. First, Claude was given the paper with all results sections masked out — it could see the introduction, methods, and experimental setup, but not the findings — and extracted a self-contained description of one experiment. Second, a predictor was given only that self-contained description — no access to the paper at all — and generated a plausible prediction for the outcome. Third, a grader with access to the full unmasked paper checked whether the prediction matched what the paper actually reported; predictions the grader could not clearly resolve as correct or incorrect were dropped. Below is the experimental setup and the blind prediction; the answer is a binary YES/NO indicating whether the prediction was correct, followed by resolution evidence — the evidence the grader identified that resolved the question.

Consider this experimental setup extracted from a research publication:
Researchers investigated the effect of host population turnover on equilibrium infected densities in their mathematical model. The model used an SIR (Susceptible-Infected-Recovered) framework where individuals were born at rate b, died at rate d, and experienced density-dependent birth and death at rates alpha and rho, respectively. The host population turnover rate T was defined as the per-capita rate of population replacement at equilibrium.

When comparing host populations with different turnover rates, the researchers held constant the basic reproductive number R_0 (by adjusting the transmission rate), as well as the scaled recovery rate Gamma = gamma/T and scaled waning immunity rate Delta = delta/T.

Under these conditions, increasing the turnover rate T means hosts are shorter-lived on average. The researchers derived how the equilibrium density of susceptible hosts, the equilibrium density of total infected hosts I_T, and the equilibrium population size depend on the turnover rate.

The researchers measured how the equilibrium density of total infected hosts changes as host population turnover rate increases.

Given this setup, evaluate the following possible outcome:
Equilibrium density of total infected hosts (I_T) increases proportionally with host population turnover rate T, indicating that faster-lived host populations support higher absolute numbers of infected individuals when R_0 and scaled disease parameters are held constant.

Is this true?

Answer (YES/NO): YES